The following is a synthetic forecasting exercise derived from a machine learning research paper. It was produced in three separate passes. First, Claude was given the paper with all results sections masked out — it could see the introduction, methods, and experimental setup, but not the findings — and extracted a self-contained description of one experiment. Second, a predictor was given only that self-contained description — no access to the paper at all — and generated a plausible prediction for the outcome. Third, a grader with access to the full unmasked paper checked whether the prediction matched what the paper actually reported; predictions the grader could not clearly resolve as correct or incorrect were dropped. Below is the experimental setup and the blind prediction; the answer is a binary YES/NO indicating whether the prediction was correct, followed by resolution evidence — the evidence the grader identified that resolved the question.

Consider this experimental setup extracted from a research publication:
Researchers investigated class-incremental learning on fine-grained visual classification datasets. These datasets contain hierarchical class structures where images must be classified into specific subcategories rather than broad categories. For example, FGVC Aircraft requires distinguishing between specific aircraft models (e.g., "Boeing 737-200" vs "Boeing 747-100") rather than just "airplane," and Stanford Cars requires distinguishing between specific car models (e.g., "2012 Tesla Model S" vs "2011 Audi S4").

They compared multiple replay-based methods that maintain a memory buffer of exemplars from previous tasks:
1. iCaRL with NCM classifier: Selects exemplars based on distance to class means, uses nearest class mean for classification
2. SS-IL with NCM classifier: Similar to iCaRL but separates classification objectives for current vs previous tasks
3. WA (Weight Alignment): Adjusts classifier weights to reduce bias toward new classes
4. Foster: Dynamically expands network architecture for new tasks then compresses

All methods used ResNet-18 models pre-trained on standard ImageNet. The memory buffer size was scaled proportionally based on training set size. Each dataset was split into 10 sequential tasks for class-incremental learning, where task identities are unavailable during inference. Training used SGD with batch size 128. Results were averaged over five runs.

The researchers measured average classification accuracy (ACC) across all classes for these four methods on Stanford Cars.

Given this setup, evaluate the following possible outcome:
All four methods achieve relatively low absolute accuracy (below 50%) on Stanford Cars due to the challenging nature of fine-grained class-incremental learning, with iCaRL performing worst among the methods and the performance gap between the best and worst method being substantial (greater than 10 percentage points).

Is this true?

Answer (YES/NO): NO